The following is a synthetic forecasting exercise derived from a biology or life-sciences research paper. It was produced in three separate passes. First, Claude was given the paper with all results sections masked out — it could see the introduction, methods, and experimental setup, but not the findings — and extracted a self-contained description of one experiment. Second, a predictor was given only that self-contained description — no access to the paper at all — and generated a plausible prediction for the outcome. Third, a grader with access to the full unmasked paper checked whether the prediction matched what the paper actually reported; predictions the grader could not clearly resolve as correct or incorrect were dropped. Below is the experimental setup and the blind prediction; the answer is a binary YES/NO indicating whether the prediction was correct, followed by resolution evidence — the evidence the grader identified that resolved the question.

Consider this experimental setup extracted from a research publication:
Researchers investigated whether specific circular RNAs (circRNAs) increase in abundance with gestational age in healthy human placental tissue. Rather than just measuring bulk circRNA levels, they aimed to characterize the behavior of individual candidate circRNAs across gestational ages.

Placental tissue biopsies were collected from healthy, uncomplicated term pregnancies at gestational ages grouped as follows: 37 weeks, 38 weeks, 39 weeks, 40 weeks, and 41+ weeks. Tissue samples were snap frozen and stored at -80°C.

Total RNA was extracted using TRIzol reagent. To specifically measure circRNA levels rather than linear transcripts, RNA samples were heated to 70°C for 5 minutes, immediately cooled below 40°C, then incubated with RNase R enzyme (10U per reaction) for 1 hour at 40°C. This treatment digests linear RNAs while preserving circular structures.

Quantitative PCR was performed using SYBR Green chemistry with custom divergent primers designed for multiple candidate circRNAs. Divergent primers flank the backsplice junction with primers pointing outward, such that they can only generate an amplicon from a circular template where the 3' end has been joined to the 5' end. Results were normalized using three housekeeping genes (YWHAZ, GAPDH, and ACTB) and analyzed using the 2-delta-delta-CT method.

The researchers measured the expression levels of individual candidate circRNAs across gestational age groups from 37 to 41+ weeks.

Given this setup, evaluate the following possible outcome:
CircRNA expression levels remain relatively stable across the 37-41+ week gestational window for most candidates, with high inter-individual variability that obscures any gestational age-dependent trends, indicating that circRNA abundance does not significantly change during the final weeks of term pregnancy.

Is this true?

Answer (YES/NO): NO